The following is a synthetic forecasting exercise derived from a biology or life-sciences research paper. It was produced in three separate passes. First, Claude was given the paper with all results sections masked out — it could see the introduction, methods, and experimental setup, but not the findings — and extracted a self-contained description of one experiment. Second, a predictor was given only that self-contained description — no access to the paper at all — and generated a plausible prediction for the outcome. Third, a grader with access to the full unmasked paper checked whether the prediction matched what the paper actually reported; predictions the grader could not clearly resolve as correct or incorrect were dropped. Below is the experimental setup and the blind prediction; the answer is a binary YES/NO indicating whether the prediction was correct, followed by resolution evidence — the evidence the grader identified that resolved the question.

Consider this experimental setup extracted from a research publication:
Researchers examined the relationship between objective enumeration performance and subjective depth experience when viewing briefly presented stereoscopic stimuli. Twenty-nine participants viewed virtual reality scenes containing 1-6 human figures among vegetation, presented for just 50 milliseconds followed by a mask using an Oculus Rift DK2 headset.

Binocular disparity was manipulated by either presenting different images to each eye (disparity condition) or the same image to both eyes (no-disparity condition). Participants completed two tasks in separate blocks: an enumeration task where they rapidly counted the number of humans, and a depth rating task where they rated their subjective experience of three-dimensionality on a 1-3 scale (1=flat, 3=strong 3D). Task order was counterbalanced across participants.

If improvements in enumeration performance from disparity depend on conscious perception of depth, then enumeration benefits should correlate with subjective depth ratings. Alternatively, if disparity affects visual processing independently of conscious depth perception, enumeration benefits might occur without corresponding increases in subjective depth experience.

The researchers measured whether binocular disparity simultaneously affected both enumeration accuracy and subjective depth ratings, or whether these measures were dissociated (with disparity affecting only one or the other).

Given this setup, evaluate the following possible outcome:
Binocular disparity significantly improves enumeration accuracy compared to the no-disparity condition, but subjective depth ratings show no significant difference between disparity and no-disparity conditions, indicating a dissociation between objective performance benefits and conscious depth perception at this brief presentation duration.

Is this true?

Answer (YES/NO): NO